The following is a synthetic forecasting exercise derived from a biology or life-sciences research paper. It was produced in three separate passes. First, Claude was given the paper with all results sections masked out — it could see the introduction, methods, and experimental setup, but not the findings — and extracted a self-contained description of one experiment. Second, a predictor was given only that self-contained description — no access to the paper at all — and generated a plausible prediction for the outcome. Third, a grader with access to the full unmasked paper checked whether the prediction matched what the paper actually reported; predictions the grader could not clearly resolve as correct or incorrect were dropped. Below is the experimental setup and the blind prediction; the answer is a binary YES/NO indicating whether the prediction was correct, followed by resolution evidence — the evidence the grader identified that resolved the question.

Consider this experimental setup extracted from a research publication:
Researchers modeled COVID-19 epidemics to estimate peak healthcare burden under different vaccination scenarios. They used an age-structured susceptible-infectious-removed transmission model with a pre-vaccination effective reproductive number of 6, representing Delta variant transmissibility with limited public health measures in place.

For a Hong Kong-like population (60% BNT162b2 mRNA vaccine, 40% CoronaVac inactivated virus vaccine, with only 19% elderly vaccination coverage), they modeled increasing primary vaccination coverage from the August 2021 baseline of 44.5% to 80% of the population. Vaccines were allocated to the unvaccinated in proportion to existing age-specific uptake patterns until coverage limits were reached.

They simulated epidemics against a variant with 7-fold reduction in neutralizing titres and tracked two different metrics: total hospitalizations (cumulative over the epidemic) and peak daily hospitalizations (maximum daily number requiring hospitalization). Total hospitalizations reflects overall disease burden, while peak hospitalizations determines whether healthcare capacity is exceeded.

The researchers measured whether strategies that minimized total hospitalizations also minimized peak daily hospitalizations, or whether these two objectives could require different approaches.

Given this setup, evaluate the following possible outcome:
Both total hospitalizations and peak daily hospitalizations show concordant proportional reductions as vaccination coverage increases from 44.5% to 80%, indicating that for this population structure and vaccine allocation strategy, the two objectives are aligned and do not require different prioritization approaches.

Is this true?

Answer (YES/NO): NO